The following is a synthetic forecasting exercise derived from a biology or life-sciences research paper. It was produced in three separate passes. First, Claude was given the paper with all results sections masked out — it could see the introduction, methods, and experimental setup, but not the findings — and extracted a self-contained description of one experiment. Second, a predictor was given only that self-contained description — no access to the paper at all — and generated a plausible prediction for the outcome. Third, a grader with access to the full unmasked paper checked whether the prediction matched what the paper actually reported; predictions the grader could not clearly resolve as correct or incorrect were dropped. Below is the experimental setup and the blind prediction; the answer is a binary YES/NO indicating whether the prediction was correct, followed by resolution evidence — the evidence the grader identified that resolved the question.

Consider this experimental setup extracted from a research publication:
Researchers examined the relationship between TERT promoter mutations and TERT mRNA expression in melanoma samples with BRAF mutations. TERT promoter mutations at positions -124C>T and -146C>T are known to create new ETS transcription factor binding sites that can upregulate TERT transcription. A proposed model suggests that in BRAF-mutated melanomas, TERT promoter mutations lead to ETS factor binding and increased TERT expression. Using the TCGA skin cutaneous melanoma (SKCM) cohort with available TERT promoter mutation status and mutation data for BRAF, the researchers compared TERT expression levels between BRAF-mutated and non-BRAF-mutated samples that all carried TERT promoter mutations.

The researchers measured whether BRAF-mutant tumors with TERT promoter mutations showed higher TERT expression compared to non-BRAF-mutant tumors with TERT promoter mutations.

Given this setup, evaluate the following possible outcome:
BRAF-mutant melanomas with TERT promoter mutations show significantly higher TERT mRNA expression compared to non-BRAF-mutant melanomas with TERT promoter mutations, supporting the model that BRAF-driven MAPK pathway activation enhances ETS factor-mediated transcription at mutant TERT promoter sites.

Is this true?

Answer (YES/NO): NO